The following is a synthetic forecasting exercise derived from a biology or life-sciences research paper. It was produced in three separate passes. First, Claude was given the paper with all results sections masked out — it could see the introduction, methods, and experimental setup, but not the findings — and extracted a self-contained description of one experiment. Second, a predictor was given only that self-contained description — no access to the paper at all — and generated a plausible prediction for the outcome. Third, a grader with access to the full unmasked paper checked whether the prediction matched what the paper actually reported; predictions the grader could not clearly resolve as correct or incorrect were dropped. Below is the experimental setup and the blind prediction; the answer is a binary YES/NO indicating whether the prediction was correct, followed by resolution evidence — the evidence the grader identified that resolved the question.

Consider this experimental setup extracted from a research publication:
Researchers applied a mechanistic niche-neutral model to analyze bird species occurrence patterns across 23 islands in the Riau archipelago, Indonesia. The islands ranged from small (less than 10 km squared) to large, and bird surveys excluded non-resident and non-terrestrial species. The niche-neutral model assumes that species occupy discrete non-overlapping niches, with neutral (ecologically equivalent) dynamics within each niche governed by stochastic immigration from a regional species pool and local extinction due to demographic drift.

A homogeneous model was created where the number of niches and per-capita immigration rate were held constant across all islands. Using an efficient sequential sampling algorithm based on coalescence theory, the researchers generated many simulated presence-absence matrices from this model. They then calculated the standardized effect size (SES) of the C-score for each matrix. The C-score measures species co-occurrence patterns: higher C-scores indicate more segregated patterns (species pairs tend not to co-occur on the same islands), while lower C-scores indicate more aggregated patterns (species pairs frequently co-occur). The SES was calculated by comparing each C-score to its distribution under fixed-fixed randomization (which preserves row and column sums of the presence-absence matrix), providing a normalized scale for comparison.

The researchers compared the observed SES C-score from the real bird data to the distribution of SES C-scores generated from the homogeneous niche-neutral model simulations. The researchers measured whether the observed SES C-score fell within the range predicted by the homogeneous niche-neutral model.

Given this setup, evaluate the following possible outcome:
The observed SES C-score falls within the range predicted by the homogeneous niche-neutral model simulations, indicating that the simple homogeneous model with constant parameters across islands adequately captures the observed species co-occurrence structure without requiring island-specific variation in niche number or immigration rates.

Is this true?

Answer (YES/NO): NO